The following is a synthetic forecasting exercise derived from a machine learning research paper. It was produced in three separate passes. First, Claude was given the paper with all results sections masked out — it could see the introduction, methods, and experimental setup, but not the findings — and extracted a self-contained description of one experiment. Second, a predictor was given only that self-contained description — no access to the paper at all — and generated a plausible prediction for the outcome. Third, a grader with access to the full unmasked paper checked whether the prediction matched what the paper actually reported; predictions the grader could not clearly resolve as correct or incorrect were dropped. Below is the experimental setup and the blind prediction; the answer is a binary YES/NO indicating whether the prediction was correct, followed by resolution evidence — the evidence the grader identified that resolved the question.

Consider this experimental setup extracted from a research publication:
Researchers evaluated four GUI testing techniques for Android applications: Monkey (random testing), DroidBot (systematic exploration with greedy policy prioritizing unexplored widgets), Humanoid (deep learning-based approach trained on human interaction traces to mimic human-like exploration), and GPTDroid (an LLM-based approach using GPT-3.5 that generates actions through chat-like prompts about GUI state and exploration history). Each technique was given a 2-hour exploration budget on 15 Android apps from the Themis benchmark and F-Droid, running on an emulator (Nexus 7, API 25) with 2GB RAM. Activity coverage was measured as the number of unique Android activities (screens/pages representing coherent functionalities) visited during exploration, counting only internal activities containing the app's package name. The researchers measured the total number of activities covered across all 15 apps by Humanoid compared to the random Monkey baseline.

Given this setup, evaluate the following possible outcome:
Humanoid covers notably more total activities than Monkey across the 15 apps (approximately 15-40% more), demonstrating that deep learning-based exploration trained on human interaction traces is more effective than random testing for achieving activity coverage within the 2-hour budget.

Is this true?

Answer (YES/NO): NO